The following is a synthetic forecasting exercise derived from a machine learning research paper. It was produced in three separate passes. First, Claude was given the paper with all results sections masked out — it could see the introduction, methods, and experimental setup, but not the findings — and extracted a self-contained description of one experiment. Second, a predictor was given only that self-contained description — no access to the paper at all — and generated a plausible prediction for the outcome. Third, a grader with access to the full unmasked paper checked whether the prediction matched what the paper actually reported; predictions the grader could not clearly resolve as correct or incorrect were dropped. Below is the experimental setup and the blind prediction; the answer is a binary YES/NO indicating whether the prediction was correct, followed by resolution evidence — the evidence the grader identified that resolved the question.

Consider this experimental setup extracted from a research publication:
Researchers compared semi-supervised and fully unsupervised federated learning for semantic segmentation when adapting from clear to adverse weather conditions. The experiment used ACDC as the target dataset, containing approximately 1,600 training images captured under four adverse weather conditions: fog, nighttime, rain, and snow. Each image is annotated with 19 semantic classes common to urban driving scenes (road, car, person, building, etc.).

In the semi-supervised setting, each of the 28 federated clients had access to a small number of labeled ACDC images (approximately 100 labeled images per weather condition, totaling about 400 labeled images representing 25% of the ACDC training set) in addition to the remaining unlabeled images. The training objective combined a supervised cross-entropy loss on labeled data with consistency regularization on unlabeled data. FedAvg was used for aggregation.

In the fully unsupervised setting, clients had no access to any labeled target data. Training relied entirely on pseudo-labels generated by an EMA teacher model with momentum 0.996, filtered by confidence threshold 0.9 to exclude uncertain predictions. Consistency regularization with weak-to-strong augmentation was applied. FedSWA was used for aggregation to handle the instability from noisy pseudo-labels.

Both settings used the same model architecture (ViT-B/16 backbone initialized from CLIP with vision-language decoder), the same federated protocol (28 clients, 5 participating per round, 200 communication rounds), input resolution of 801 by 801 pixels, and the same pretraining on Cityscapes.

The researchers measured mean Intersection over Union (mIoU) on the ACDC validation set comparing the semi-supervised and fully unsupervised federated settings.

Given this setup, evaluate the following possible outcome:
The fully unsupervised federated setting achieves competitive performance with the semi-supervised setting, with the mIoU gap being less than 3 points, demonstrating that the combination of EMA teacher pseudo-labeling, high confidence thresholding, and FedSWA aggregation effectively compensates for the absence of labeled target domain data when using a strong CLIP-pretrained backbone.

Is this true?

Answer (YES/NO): NO